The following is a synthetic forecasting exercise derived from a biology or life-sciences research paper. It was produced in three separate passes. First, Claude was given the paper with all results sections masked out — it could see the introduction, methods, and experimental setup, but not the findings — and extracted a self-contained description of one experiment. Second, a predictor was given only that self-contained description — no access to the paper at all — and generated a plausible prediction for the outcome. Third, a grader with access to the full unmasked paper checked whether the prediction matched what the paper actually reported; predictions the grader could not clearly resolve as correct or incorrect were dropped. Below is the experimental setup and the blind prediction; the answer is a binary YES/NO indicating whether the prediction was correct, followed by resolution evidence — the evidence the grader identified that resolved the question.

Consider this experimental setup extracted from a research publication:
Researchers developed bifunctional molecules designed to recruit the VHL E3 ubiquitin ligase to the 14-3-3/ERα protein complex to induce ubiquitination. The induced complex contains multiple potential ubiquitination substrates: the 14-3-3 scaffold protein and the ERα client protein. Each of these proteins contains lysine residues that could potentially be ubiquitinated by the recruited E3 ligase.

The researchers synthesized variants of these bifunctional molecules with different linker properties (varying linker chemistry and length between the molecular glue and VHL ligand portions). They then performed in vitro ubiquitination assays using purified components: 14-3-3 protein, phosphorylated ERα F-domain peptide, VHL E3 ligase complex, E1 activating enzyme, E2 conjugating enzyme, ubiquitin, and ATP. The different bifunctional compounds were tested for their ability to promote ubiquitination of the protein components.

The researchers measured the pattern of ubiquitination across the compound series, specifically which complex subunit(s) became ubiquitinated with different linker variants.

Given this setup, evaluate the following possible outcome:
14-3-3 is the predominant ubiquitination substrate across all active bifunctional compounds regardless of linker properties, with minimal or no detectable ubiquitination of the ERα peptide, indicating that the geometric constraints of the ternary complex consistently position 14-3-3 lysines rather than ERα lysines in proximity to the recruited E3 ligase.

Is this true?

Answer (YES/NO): NO